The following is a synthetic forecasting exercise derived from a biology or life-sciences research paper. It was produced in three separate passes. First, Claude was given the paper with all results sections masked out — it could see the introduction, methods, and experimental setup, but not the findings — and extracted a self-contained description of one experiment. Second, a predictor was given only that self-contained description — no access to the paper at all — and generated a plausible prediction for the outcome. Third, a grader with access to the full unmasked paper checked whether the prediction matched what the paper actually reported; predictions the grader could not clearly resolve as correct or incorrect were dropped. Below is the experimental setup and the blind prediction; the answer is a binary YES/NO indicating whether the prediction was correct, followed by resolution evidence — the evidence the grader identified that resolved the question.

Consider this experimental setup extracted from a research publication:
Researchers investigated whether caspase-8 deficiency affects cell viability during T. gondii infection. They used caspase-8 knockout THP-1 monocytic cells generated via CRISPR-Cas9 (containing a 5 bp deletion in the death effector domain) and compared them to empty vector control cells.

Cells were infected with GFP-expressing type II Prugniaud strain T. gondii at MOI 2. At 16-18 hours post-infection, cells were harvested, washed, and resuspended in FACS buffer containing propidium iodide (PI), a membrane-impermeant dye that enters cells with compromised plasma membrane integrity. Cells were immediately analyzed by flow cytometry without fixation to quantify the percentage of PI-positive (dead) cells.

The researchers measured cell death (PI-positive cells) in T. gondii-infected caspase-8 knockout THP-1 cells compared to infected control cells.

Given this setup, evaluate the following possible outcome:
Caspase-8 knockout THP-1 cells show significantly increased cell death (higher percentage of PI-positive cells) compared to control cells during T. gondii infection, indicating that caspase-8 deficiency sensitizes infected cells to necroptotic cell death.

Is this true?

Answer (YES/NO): NO